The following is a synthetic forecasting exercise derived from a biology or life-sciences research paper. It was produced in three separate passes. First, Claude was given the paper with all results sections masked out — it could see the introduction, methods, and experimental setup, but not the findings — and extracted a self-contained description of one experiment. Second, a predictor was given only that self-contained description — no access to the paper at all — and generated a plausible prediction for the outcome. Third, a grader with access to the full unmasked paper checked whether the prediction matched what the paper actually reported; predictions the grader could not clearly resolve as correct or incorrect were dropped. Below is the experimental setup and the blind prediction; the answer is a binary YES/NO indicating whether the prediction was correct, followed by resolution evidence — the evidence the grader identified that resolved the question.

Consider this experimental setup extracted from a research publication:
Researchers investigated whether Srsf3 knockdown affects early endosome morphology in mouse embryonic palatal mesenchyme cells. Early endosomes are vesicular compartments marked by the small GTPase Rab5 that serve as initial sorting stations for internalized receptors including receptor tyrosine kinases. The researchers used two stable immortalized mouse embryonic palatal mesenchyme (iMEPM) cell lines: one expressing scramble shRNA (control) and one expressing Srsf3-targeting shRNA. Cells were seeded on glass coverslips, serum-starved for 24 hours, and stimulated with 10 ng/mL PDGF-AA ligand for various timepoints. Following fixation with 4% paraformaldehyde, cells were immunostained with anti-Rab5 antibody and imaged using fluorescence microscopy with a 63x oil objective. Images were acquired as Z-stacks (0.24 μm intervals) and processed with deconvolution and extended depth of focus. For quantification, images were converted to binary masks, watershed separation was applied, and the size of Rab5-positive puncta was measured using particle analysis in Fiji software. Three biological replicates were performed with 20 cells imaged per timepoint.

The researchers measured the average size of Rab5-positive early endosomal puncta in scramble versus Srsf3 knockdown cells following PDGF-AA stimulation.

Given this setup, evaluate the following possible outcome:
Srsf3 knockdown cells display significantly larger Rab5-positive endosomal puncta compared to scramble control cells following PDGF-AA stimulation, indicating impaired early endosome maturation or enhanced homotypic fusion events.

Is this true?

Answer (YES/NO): NO